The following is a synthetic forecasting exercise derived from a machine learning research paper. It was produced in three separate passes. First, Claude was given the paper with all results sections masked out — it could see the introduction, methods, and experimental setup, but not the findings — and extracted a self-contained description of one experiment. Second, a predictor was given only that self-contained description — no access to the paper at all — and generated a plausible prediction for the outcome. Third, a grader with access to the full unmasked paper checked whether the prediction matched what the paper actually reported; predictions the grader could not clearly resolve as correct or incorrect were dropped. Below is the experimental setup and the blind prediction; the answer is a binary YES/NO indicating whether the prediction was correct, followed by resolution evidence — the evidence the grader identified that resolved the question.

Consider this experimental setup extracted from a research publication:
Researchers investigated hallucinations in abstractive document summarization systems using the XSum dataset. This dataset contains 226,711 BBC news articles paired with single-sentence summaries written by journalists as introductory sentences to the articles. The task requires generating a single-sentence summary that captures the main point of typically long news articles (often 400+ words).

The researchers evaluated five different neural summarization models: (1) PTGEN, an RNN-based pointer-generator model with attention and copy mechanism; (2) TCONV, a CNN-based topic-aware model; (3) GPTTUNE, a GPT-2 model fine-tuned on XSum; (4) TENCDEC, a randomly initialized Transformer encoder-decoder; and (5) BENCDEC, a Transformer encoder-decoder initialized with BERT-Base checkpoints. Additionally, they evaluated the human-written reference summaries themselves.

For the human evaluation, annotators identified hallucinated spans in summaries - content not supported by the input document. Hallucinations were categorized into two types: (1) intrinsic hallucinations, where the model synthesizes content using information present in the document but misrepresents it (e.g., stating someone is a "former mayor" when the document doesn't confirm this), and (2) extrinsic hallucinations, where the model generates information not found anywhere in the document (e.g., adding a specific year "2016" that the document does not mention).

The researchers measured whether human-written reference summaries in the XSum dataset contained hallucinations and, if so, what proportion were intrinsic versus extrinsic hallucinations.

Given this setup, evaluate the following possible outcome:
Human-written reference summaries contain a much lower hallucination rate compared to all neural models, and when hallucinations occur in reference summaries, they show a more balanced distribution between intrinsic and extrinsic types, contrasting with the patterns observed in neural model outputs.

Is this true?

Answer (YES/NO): NO